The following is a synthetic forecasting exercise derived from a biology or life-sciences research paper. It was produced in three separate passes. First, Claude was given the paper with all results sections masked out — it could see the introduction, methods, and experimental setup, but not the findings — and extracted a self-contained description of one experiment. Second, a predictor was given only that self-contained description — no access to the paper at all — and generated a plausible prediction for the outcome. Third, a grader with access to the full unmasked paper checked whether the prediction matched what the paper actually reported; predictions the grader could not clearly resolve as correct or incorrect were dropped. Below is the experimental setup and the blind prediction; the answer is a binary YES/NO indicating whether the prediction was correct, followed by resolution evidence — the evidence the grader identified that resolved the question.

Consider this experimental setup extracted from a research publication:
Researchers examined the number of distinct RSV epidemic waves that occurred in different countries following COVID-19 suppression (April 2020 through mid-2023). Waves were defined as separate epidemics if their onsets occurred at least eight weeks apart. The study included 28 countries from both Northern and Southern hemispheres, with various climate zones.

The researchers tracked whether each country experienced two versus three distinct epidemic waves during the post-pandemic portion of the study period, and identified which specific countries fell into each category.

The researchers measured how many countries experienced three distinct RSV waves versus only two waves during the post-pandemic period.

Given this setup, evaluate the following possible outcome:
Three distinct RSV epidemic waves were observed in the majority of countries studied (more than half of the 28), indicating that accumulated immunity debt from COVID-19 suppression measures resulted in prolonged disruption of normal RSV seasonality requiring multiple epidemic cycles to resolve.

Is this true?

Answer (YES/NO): NO